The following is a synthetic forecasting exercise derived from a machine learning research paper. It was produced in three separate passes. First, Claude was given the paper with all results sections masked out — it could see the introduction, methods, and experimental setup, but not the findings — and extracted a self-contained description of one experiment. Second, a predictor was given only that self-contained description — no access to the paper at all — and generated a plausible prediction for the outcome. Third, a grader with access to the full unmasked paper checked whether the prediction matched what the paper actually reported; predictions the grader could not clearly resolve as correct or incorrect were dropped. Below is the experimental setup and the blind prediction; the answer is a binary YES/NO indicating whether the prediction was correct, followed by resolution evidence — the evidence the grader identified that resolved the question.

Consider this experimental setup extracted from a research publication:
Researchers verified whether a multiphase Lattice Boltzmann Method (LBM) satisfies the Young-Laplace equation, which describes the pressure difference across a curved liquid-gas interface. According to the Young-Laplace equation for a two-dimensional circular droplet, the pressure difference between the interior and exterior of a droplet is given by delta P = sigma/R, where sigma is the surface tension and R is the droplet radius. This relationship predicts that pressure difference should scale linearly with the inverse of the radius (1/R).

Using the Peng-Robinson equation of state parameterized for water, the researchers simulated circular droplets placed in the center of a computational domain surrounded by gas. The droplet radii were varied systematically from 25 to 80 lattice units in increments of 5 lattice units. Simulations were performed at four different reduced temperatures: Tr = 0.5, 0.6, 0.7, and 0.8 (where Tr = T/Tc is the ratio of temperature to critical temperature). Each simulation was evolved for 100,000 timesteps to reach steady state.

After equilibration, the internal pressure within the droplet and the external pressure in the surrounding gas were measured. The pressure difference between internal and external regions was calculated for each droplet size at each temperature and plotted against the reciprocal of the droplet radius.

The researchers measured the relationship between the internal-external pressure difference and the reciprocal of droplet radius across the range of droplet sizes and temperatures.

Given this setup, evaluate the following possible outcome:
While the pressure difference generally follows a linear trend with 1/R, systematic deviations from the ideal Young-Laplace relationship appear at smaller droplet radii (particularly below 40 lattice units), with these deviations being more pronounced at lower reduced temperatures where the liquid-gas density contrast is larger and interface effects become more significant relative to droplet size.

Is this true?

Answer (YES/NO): NO